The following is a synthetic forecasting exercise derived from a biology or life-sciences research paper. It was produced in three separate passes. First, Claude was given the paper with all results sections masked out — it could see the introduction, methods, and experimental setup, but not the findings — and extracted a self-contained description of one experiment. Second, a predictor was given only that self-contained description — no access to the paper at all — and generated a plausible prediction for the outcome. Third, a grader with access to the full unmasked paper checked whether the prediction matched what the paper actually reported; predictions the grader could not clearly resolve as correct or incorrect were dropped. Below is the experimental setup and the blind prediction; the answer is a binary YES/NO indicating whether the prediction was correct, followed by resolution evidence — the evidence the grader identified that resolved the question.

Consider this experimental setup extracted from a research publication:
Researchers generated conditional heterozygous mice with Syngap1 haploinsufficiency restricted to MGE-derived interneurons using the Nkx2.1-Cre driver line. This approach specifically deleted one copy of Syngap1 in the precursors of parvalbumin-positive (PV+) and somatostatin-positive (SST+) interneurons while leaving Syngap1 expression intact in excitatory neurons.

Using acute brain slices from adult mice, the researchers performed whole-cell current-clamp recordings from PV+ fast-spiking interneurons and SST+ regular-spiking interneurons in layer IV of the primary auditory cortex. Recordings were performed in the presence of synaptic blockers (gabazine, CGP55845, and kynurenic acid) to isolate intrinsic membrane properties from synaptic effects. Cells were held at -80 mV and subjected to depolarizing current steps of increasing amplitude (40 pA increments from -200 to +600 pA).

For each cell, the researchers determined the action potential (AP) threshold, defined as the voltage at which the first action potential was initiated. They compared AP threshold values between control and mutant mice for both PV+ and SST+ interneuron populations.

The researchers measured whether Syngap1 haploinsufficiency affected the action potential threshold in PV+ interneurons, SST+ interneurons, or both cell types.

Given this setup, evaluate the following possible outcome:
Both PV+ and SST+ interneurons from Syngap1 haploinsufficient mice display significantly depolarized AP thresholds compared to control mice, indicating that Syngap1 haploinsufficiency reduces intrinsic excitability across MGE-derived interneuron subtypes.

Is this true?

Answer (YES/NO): NO